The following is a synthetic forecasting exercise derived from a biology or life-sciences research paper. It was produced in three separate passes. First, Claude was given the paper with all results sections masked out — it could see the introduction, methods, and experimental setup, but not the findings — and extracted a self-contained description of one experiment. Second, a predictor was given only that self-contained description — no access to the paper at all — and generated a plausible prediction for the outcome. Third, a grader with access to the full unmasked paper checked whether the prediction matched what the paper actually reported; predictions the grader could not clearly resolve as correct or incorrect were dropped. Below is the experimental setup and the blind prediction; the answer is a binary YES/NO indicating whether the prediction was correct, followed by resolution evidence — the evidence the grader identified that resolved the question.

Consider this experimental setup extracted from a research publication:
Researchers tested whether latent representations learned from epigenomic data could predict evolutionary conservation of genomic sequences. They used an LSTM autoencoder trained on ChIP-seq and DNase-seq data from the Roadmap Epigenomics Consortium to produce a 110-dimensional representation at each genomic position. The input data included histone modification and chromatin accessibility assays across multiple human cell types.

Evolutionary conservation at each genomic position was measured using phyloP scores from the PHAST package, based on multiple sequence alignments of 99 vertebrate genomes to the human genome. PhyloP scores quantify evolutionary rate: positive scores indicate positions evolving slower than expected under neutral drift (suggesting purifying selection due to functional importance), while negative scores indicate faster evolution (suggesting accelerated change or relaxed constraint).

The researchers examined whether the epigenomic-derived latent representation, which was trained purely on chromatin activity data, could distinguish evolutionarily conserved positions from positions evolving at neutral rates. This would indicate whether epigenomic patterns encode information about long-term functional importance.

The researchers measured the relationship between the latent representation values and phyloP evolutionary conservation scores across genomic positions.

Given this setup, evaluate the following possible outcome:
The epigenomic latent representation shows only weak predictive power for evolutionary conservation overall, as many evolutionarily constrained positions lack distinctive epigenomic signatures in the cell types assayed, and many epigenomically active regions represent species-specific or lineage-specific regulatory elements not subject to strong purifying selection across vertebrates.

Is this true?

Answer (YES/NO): NO